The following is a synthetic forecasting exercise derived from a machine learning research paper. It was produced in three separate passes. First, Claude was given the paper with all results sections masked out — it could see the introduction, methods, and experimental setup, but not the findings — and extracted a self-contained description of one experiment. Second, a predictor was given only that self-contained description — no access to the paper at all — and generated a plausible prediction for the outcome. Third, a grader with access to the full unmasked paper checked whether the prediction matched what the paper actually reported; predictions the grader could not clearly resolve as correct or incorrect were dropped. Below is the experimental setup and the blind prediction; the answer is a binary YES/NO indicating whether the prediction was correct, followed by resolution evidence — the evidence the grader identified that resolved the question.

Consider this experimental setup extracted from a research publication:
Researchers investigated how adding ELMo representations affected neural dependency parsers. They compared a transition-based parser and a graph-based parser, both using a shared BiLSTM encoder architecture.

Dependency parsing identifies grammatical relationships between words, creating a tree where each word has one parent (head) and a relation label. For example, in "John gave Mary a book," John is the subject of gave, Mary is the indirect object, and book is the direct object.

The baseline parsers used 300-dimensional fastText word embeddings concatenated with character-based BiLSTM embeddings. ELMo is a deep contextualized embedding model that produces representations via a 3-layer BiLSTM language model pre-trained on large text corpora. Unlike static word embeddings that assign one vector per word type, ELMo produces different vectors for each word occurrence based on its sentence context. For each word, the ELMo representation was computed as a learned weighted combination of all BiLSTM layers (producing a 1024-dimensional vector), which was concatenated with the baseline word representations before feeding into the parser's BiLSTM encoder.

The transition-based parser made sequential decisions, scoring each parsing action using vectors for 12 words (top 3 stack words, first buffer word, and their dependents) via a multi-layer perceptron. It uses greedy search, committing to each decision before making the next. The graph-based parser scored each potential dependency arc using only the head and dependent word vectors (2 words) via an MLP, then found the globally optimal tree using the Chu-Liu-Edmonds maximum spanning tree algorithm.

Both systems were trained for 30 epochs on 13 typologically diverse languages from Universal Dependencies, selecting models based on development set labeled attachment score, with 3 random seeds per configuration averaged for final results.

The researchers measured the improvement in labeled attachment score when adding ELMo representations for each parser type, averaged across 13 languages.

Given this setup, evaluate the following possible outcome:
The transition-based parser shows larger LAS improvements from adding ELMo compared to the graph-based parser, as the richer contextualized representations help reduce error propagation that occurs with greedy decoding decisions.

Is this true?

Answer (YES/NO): YES